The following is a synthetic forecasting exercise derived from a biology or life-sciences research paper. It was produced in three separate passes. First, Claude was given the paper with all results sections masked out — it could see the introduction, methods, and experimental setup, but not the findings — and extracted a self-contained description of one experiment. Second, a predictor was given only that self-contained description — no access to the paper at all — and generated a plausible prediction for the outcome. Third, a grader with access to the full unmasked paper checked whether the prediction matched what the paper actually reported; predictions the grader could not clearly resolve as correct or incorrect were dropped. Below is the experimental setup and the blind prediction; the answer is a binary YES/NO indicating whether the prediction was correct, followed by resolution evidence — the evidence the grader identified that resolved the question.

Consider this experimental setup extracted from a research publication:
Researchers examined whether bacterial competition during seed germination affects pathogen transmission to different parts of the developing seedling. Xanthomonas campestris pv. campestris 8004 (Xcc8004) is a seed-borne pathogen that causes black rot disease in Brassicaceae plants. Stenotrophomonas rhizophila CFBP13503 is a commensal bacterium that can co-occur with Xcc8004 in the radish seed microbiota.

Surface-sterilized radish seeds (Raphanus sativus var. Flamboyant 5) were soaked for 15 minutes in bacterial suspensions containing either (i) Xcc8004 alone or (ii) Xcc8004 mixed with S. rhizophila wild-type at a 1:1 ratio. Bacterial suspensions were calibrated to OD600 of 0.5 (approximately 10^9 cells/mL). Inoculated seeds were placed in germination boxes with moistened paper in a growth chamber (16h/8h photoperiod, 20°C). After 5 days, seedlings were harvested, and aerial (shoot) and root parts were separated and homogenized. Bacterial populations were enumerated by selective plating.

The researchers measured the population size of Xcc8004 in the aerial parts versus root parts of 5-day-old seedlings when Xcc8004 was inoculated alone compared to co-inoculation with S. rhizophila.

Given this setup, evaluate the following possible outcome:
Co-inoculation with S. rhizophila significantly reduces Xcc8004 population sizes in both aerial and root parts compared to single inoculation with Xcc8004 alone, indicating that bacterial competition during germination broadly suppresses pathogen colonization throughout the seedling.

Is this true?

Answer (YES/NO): YES